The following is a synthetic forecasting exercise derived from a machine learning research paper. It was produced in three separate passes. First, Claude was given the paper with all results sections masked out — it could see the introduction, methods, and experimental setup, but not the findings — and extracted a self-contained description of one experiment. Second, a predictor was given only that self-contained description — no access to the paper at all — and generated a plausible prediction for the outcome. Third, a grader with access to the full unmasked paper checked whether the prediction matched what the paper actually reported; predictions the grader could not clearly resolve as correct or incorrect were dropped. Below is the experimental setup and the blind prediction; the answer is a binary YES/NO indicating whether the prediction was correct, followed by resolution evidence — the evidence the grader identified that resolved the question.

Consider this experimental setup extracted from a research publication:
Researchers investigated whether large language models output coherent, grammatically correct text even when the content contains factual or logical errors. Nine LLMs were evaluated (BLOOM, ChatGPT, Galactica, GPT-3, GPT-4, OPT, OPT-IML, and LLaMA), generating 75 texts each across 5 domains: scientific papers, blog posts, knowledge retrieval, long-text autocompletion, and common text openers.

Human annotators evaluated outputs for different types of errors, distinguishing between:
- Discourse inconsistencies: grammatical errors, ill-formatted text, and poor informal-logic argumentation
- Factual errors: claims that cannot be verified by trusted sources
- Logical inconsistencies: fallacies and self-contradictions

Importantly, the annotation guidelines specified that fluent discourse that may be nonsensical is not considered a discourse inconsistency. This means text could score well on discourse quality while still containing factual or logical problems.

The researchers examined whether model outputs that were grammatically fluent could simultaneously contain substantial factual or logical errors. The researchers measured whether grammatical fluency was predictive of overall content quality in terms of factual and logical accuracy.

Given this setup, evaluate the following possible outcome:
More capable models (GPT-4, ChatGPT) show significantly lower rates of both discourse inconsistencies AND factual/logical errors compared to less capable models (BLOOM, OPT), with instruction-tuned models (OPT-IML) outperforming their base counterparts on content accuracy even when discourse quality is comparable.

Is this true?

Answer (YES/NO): NO